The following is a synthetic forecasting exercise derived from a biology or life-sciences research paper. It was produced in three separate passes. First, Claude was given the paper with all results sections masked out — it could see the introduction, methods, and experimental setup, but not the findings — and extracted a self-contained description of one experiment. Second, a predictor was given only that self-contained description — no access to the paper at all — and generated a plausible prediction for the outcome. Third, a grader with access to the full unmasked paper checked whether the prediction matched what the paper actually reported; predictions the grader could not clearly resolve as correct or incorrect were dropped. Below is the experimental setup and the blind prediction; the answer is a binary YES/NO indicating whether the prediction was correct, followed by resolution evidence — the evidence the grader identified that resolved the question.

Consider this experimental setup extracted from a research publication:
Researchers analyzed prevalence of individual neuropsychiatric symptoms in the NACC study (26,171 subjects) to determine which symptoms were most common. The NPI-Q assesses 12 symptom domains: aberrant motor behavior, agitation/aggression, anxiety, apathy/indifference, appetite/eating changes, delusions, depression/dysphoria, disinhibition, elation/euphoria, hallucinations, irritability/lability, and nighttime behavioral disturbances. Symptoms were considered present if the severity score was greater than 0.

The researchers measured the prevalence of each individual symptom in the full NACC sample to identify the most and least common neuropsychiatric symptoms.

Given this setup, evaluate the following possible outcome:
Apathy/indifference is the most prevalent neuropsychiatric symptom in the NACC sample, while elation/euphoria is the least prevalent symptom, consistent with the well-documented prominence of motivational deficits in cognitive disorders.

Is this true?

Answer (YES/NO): NO